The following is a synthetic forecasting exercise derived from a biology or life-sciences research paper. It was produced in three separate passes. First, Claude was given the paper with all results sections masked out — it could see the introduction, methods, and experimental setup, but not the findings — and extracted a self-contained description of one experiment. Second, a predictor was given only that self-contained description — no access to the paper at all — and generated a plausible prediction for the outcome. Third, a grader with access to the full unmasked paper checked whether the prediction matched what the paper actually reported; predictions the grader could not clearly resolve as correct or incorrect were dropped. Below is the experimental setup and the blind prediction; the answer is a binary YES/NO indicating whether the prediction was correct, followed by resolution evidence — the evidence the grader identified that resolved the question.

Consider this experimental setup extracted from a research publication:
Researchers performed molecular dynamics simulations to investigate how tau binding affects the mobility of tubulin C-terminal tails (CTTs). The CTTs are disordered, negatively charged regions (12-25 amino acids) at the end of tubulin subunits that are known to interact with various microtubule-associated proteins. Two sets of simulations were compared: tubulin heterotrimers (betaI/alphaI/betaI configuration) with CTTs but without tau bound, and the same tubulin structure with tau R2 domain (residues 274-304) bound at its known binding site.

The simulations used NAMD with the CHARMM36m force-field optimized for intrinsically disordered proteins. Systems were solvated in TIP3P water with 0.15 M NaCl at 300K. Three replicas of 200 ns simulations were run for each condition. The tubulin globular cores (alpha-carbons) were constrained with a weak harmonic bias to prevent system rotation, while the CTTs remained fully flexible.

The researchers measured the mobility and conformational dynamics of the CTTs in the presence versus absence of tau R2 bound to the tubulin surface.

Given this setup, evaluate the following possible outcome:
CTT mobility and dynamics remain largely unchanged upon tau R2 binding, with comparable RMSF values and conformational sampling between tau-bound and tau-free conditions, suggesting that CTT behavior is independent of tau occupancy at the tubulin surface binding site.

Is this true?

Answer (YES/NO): NO